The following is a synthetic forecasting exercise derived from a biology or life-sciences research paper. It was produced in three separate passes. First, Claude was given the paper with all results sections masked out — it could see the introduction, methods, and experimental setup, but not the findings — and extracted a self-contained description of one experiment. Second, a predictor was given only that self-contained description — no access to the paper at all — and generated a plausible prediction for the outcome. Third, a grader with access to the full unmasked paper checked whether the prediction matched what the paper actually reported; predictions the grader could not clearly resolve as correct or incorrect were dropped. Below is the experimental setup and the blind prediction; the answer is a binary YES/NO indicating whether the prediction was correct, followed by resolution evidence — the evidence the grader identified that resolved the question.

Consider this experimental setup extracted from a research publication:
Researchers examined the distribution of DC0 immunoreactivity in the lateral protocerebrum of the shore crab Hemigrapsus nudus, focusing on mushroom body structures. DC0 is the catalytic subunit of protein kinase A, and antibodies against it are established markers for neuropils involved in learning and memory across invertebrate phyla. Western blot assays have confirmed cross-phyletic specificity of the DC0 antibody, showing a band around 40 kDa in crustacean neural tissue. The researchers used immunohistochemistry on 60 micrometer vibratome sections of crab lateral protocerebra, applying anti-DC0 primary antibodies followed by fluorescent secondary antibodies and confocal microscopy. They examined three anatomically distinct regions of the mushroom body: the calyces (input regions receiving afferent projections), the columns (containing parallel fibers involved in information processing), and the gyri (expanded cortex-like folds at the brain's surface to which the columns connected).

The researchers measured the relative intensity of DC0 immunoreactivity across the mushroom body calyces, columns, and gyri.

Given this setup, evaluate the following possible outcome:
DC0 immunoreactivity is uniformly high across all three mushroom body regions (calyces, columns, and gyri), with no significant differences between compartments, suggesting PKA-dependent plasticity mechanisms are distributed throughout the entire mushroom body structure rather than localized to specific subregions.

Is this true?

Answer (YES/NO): YES